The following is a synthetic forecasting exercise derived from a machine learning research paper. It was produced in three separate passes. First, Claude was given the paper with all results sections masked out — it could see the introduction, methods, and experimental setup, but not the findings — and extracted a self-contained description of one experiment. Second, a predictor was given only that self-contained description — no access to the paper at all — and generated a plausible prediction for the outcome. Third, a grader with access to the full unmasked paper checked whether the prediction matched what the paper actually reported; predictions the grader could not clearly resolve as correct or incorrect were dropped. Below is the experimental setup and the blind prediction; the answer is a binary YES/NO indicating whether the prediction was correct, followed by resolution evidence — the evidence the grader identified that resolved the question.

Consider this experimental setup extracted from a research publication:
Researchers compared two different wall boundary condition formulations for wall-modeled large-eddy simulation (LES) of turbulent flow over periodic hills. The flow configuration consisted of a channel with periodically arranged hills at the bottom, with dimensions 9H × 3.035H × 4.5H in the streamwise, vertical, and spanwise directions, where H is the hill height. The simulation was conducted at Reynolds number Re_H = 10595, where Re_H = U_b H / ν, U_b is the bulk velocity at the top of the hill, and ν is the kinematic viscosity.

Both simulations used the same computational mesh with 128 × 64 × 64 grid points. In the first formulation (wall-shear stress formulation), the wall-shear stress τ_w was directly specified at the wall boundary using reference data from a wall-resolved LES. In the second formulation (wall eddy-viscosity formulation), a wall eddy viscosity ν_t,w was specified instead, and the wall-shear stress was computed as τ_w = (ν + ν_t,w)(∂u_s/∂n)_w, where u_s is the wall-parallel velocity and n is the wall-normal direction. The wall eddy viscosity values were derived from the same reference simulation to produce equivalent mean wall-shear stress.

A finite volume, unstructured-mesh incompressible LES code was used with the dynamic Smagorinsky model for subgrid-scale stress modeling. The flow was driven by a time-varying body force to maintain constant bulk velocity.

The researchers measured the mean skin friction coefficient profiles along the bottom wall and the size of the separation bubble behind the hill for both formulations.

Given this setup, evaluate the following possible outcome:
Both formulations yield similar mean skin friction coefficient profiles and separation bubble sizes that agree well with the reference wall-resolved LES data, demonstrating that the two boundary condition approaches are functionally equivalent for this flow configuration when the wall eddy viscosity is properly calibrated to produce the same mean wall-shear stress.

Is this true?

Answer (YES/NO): NO